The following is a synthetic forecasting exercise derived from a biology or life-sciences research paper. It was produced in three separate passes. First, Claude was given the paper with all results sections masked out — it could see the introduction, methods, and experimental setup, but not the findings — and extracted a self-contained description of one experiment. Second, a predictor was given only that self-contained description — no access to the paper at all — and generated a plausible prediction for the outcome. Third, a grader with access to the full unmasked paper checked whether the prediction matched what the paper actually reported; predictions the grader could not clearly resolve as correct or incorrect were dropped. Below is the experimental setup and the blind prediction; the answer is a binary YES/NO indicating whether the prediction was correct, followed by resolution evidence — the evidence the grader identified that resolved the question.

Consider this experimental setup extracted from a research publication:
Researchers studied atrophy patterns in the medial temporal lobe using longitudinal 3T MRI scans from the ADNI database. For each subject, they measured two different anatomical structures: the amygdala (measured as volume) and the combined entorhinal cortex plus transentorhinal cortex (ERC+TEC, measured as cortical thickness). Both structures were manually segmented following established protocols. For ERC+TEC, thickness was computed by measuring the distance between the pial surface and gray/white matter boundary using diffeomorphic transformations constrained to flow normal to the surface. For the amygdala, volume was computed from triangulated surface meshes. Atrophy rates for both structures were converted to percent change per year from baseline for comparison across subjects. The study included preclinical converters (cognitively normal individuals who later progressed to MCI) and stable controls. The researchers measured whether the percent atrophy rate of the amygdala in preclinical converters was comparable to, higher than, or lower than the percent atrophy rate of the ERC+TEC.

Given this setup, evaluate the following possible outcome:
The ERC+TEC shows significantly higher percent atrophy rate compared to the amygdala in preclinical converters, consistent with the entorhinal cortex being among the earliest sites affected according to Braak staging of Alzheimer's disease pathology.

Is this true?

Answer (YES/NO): NO